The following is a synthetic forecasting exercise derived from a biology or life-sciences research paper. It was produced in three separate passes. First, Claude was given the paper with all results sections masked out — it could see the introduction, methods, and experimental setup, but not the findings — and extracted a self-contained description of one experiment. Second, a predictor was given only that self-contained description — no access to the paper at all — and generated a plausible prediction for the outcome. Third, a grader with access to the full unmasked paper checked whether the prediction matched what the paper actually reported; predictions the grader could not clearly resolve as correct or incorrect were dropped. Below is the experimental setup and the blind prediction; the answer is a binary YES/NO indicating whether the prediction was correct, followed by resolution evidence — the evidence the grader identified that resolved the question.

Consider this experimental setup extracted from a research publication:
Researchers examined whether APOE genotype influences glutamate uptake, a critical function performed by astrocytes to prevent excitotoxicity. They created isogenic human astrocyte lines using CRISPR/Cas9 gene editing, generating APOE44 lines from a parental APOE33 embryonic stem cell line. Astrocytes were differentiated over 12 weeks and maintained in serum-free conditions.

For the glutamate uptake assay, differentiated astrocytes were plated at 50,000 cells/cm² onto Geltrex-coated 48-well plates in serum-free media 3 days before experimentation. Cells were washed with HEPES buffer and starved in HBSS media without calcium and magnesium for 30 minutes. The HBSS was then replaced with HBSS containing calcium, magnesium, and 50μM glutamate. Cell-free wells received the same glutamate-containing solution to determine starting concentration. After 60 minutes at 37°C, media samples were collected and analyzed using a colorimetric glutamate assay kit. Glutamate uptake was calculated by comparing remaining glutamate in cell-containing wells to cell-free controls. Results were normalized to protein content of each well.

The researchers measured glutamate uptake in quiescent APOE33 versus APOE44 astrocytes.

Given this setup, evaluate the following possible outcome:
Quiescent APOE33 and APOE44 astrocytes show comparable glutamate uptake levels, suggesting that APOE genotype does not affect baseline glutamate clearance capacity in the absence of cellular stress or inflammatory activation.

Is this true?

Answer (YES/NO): YES